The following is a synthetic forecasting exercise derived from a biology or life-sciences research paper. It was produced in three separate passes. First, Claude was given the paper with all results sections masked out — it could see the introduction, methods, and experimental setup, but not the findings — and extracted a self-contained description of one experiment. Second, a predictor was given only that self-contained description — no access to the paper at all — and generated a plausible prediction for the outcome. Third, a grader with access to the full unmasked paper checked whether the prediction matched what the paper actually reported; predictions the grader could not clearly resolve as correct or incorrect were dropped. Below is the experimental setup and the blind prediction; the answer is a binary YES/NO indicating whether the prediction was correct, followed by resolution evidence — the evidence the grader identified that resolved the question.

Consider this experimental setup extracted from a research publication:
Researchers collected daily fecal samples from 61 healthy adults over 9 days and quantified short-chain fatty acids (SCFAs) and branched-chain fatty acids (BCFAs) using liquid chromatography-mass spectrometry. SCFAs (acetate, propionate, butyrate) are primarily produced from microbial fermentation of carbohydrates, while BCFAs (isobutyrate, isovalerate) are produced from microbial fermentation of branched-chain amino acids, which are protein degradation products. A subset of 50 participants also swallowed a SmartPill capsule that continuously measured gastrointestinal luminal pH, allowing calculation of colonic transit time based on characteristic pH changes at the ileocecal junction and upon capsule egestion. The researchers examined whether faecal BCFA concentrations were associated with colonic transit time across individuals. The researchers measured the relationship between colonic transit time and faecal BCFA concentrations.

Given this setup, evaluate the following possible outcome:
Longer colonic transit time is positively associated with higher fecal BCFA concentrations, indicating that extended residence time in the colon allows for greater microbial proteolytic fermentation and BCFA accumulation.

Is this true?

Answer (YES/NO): YES